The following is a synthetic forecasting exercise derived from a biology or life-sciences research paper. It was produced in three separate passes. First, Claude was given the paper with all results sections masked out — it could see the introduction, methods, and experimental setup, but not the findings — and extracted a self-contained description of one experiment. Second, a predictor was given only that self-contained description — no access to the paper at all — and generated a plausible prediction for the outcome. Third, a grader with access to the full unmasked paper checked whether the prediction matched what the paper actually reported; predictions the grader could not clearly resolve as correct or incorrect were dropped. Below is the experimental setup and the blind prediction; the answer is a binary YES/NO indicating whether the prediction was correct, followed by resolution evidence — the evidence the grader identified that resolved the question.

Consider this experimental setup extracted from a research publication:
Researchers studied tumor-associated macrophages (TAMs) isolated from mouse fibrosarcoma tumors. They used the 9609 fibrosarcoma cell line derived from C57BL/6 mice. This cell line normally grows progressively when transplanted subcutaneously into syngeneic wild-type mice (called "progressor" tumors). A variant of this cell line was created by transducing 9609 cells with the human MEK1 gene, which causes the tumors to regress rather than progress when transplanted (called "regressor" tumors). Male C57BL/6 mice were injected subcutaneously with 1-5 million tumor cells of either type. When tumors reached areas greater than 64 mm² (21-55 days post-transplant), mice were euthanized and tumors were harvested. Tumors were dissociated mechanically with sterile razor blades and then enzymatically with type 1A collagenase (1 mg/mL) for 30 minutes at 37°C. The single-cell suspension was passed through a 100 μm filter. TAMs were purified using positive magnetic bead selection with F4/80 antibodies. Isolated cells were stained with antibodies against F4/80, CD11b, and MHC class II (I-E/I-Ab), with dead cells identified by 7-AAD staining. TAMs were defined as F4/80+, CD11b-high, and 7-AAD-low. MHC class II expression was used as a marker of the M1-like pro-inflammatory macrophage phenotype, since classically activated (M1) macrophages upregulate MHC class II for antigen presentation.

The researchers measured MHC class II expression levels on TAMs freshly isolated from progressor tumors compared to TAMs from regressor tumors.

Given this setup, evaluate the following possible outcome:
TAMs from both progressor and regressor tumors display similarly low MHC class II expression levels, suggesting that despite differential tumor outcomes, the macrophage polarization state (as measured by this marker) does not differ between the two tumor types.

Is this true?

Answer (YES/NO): NO